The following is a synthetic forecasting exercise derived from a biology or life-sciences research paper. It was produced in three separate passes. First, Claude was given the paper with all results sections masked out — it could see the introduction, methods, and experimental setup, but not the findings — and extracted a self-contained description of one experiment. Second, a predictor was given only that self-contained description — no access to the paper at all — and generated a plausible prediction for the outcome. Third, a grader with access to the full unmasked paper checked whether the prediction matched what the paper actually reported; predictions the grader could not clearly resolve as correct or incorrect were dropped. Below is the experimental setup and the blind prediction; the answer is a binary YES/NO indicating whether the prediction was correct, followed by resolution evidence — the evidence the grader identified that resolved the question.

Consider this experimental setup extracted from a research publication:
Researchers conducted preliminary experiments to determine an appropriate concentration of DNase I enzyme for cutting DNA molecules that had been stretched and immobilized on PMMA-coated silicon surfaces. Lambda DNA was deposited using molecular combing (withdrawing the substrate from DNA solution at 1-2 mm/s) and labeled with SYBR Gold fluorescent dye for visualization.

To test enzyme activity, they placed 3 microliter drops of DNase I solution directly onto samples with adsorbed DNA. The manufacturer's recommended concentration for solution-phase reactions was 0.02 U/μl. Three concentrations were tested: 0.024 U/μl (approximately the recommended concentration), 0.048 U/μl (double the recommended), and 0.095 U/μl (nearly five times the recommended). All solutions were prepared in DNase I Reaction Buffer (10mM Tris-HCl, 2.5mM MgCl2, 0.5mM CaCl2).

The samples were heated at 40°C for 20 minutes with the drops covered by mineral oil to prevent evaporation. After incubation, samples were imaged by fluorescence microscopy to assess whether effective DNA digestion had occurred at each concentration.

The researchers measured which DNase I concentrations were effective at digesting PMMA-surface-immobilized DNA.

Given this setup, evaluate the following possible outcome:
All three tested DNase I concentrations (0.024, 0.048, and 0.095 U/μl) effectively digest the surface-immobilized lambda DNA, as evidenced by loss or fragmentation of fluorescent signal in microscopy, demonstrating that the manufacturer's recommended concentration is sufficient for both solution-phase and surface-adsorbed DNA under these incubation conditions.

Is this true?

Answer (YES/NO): NO